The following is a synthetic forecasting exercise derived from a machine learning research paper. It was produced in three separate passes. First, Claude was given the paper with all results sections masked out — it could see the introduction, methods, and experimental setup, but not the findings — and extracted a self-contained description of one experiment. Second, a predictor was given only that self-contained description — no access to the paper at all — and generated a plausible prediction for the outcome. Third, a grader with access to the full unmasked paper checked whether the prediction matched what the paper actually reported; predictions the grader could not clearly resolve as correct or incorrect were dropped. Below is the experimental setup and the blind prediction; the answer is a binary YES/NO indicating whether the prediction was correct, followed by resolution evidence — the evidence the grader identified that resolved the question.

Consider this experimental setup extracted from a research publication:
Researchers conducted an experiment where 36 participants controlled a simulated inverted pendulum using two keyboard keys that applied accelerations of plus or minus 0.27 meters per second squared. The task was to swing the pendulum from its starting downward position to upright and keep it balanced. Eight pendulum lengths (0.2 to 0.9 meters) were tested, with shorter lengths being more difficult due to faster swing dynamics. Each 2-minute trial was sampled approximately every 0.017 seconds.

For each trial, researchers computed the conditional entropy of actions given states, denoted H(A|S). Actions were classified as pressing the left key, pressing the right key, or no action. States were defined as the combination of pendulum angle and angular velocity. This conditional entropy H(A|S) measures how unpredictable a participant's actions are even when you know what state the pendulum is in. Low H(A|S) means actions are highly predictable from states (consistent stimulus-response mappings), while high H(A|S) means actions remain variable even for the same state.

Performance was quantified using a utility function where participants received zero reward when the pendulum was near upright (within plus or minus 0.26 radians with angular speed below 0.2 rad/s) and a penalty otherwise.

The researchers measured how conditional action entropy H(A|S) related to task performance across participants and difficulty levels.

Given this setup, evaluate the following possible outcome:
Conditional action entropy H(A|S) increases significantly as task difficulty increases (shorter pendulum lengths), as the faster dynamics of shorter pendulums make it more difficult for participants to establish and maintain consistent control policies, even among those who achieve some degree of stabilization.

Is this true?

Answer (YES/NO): NO